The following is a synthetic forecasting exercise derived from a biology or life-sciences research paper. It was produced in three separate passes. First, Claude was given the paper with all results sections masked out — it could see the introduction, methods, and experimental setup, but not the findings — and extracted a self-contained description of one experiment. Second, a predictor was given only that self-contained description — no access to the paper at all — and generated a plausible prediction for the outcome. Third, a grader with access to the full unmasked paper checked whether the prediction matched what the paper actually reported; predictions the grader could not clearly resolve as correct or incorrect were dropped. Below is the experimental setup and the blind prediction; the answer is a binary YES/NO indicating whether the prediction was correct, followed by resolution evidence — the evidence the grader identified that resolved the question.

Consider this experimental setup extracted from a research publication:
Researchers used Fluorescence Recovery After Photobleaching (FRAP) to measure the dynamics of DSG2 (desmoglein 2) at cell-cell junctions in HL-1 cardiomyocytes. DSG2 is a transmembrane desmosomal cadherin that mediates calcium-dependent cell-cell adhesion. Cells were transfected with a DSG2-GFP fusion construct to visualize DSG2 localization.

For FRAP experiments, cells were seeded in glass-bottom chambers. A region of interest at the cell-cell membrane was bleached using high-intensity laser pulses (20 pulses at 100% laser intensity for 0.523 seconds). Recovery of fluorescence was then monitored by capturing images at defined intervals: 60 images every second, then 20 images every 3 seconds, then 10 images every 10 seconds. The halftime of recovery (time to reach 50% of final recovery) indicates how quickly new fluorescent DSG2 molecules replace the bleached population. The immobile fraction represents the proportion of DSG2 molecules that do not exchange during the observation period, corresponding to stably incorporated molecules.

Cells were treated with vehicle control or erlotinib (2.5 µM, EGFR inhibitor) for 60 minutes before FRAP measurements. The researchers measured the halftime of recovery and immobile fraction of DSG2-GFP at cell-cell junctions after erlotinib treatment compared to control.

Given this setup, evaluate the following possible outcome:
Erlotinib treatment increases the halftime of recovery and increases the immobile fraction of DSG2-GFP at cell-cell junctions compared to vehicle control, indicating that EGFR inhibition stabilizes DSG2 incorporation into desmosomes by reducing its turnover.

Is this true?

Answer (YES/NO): NO